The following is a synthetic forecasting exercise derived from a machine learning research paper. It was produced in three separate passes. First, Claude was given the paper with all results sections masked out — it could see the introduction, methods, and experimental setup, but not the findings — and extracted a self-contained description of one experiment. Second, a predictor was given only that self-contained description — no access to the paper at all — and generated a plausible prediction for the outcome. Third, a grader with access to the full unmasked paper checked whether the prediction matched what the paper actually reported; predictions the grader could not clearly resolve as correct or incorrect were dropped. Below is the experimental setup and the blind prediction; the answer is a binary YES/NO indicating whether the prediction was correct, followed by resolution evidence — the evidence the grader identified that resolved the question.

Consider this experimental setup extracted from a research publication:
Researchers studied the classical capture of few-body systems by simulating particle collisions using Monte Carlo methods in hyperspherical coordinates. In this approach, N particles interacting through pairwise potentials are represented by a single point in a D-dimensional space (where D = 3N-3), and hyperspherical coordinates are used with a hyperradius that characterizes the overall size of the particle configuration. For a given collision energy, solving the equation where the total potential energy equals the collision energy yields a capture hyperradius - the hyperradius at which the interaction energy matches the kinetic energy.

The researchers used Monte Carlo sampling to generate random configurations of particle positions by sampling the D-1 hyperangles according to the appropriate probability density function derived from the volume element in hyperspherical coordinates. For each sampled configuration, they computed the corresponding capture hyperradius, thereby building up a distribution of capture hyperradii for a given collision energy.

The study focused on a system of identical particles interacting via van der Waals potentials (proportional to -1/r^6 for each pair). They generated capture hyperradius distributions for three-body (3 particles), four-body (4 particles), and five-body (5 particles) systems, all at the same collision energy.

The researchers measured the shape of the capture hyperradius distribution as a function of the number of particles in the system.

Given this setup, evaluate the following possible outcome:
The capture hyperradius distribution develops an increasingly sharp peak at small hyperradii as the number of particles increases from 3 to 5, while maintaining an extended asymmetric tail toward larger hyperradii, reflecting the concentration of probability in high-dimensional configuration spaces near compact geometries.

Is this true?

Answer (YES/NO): NO